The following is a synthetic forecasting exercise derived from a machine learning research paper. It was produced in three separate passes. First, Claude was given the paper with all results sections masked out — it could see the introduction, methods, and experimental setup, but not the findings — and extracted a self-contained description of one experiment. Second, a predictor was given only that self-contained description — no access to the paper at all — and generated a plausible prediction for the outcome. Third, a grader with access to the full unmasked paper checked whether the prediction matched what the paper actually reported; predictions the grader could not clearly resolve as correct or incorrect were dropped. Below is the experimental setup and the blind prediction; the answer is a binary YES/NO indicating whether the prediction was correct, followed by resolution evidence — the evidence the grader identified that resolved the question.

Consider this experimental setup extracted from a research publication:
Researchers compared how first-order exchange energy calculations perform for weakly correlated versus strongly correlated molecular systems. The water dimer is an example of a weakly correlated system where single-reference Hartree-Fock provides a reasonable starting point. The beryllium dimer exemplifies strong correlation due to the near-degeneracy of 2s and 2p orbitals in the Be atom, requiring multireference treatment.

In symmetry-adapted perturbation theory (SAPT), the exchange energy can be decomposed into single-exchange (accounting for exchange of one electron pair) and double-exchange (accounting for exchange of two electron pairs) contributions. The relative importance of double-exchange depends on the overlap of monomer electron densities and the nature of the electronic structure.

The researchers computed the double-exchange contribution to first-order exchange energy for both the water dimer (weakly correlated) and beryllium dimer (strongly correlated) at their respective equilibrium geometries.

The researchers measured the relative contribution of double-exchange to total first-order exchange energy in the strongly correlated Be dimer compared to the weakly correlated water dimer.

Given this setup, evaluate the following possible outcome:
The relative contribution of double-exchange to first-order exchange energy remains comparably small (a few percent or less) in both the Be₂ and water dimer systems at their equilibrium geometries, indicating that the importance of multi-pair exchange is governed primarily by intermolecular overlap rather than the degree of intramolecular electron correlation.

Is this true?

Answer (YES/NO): NO